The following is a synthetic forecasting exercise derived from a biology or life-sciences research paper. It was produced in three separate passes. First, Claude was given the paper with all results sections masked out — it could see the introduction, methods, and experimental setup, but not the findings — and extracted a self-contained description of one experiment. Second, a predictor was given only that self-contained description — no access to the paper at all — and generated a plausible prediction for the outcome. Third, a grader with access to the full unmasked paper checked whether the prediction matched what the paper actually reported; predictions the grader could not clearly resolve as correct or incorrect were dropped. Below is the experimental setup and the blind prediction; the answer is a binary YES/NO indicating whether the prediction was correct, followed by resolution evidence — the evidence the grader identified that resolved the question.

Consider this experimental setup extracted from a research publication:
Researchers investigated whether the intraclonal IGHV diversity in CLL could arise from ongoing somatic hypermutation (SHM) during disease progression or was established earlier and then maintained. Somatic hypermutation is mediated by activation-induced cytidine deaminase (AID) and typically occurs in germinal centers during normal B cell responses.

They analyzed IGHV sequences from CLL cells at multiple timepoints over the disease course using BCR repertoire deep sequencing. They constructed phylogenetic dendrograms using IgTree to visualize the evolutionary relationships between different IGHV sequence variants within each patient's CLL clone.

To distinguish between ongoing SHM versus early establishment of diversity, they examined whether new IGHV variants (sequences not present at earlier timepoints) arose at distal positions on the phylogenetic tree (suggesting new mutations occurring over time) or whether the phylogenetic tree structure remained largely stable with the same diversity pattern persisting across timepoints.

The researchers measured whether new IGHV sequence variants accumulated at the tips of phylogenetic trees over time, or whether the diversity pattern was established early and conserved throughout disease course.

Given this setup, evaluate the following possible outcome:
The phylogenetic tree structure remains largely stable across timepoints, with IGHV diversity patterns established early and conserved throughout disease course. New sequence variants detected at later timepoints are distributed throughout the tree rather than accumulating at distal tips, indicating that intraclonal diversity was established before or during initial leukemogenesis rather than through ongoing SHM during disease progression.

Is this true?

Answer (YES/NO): YES